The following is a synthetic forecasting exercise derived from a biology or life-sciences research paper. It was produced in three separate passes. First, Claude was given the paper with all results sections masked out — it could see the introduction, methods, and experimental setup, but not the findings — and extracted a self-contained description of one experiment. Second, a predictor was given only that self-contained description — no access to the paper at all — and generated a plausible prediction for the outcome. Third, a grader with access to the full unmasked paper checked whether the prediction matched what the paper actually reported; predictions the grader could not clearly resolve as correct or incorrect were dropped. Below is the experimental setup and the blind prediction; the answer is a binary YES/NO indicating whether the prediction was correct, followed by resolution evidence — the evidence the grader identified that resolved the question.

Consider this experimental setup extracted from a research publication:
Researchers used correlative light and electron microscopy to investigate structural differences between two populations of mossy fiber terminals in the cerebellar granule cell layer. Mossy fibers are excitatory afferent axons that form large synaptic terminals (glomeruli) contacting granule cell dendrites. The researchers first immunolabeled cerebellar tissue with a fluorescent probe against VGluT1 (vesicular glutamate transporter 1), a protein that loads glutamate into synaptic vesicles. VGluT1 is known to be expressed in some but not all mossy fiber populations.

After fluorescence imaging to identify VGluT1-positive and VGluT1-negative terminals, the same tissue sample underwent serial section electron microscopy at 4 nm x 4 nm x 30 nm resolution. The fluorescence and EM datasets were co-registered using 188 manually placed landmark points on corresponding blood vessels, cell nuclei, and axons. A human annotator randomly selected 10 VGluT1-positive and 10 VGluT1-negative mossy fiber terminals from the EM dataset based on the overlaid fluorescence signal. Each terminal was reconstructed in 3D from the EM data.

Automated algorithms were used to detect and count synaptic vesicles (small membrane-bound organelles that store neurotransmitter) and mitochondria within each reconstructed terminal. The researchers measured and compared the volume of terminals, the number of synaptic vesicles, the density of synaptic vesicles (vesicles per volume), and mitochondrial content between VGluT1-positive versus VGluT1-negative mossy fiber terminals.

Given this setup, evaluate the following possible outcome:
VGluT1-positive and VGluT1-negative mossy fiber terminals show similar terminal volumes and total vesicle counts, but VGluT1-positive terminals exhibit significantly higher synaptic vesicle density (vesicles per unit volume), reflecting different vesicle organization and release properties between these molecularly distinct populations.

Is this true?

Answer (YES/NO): NO